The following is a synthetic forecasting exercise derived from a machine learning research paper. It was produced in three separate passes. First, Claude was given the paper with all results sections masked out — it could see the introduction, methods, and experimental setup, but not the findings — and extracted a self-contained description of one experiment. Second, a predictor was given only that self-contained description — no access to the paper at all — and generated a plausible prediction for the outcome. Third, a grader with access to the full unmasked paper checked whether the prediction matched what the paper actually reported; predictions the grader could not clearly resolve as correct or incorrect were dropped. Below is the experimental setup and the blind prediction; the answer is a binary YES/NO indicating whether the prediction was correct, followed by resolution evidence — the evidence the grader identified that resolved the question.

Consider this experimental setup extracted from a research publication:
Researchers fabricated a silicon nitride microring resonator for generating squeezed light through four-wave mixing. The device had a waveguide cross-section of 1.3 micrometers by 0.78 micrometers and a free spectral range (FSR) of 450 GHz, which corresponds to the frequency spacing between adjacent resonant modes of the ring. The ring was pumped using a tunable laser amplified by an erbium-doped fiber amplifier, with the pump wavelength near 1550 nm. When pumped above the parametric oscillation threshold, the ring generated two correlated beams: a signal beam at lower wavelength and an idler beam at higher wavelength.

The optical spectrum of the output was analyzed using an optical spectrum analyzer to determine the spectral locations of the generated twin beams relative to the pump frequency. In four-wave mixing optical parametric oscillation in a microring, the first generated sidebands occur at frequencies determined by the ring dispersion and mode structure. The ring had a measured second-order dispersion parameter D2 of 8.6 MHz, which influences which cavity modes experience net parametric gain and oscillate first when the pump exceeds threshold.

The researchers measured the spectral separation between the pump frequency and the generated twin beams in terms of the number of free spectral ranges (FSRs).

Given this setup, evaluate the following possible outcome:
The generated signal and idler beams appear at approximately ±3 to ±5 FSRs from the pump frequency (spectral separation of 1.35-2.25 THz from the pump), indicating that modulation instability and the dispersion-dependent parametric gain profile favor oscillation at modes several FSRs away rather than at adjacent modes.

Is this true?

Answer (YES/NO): NO